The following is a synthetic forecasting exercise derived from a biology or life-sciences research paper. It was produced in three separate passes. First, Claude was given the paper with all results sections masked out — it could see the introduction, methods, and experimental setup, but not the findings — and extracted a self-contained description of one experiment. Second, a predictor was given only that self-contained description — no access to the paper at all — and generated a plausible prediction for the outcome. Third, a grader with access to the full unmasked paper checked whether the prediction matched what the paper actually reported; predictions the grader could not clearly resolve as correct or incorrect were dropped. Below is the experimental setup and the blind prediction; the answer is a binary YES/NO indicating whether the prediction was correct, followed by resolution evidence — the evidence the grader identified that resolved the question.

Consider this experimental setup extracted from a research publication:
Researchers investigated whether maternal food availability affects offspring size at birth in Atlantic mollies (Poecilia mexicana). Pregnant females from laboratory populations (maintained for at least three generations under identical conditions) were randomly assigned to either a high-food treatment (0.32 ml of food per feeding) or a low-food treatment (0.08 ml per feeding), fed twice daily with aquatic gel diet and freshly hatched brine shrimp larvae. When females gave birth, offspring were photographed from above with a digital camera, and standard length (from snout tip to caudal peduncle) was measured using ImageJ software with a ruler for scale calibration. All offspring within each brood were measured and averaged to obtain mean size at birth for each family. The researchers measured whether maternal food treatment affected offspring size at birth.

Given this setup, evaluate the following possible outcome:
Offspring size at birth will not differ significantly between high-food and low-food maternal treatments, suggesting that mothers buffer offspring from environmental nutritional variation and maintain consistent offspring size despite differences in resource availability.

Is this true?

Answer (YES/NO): NO